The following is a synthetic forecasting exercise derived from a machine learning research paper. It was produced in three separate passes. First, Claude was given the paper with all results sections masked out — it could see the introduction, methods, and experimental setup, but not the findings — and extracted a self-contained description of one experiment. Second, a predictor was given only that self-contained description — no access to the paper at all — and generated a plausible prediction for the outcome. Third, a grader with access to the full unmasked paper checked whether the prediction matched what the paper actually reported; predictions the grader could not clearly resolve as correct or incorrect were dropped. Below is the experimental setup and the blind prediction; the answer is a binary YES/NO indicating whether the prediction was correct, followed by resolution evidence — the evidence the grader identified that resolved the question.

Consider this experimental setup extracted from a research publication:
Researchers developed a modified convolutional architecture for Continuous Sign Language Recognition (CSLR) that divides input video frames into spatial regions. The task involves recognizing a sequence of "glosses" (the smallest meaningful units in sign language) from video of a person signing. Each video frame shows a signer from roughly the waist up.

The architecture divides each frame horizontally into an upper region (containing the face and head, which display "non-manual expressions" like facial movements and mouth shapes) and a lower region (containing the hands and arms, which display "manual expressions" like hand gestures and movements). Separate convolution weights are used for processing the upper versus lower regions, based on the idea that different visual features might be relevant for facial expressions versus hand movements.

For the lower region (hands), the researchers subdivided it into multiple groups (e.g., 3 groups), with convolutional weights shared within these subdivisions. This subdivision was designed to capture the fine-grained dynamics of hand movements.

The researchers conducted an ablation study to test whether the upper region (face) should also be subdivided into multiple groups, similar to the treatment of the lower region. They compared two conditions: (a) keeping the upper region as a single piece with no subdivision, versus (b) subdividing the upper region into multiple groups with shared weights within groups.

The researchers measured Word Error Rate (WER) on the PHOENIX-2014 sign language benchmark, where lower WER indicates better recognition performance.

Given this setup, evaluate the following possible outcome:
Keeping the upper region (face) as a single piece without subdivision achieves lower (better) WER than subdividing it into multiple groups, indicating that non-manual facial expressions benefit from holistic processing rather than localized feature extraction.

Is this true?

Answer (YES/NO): YES